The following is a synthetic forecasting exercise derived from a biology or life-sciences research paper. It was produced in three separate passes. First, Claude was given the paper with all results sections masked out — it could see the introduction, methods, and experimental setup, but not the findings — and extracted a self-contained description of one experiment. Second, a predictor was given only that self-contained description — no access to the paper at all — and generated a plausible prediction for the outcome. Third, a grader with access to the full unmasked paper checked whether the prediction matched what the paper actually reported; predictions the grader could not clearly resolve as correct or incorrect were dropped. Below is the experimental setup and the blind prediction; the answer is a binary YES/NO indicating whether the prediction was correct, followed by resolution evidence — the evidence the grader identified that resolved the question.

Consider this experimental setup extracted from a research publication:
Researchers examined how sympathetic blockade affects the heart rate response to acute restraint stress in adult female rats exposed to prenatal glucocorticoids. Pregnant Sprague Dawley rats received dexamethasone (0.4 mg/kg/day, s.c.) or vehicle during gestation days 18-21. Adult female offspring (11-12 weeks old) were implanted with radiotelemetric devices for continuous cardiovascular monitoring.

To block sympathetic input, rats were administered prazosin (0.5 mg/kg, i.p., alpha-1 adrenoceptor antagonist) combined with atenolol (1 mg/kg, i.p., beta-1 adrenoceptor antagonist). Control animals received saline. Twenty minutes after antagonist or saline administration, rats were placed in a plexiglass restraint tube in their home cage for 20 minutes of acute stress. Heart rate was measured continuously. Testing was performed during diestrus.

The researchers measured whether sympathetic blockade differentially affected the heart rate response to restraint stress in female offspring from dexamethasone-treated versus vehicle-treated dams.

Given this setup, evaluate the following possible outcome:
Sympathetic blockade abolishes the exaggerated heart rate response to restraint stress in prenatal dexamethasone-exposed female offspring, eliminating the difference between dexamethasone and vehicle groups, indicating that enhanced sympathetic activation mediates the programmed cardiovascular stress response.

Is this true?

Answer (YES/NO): NO